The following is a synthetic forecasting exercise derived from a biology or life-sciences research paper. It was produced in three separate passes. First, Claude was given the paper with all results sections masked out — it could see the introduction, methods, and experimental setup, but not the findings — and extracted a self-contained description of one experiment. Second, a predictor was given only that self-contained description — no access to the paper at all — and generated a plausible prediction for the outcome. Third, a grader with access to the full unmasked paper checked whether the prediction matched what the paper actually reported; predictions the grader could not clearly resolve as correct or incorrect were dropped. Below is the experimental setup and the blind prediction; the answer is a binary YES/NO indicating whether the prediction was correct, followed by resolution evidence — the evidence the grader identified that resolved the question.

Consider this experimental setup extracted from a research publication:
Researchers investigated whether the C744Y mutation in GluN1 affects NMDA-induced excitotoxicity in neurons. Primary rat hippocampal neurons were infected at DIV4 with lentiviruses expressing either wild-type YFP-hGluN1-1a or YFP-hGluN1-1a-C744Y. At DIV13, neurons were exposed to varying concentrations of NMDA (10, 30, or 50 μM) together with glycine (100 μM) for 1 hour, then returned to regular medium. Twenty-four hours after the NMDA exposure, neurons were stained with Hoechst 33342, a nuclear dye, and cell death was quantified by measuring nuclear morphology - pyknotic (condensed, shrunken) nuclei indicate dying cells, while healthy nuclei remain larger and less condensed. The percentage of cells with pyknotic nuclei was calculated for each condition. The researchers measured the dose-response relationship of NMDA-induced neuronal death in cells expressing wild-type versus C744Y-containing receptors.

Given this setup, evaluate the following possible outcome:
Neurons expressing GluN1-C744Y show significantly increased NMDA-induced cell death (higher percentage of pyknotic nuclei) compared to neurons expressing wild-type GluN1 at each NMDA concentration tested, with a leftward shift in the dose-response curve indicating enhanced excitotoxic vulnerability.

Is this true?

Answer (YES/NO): YES